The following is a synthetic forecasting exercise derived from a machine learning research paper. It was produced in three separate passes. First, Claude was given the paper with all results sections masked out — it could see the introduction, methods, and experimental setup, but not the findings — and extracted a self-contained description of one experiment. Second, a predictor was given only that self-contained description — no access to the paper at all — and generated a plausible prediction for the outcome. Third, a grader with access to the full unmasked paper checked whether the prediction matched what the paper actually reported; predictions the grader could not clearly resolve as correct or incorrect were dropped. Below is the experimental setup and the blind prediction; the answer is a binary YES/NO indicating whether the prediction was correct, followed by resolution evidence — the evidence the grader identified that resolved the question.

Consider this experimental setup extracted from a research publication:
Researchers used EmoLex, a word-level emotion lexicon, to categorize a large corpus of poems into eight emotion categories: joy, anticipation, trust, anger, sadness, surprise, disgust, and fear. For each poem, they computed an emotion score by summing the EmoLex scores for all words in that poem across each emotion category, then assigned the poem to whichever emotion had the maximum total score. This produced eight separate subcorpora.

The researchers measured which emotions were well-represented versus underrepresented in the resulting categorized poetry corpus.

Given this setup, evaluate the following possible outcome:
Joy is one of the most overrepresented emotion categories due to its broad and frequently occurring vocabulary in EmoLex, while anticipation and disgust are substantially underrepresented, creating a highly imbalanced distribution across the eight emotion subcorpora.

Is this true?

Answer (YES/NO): NO